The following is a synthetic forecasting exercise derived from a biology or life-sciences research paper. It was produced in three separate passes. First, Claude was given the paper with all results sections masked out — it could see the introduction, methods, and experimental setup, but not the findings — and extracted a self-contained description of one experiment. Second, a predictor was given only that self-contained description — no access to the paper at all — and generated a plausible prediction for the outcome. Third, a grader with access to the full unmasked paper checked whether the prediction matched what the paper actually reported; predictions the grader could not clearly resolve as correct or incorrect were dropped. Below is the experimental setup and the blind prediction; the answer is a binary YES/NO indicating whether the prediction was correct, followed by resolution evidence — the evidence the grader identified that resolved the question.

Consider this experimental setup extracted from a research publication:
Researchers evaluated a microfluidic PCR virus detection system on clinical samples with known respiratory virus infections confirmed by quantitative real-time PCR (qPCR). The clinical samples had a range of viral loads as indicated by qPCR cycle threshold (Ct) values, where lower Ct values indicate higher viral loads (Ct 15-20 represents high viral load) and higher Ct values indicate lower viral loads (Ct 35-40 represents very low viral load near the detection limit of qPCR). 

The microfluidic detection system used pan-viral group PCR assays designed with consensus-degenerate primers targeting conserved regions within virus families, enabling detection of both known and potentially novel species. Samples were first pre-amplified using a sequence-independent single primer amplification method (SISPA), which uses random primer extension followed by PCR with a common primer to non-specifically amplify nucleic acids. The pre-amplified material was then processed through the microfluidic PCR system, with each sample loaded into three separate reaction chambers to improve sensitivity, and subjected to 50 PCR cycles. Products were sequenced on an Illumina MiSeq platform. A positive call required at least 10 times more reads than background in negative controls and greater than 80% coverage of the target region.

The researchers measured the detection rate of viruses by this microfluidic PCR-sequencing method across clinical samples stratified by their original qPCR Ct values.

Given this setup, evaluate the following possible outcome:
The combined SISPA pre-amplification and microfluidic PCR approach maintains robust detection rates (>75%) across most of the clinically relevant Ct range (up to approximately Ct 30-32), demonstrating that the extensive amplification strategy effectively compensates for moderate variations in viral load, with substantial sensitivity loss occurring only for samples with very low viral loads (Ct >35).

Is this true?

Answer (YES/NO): NO